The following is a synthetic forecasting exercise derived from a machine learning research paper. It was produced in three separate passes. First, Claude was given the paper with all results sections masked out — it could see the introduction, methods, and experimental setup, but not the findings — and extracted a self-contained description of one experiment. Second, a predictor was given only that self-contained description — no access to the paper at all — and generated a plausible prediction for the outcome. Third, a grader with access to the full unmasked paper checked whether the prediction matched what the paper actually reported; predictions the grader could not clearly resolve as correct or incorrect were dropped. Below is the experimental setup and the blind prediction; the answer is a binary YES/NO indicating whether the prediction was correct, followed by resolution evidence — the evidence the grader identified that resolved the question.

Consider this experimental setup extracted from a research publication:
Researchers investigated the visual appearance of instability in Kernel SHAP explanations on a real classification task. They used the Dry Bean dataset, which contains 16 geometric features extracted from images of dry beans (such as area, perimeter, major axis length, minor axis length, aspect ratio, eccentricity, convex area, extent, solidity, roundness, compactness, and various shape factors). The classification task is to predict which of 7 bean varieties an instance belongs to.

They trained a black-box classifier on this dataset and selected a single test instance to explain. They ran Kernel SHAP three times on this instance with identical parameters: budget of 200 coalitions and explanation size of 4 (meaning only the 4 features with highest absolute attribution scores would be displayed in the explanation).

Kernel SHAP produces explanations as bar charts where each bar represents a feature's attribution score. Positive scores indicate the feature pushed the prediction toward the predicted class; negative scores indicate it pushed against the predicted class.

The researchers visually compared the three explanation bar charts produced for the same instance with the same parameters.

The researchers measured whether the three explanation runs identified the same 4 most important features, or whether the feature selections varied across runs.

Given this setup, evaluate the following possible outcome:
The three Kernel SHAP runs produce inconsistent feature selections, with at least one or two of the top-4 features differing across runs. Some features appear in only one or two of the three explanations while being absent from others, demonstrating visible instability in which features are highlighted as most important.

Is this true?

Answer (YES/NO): YES